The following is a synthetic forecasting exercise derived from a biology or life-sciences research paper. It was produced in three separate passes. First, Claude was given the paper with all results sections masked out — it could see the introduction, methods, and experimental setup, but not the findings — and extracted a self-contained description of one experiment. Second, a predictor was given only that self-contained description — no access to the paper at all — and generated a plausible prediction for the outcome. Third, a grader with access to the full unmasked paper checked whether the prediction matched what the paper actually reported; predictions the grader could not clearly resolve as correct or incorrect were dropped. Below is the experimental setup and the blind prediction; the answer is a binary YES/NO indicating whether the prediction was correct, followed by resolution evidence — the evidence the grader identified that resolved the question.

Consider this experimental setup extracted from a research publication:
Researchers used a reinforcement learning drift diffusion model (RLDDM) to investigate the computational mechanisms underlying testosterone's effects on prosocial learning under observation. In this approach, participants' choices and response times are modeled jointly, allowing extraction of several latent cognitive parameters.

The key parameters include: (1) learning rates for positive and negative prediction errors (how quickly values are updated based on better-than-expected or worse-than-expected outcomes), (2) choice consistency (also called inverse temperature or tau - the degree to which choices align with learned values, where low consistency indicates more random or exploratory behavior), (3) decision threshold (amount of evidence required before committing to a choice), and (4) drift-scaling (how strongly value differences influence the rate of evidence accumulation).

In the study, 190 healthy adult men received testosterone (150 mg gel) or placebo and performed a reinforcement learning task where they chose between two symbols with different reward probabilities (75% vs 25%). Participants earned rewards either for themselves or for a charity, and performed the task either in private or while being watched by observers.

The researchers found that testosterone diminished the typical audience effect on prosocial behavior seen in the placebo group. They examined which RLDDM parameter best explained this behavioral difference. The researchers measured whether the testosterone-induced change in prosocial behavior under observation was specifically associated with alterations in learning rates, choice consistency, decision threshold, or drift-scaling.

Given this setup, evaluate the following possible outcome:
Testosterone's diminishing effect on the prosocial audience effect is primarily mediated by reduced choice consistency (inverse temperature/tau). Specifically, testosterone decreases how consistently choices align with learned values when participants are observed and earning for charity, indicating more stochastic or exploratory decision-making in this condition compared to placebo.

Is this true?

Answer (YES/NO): YES